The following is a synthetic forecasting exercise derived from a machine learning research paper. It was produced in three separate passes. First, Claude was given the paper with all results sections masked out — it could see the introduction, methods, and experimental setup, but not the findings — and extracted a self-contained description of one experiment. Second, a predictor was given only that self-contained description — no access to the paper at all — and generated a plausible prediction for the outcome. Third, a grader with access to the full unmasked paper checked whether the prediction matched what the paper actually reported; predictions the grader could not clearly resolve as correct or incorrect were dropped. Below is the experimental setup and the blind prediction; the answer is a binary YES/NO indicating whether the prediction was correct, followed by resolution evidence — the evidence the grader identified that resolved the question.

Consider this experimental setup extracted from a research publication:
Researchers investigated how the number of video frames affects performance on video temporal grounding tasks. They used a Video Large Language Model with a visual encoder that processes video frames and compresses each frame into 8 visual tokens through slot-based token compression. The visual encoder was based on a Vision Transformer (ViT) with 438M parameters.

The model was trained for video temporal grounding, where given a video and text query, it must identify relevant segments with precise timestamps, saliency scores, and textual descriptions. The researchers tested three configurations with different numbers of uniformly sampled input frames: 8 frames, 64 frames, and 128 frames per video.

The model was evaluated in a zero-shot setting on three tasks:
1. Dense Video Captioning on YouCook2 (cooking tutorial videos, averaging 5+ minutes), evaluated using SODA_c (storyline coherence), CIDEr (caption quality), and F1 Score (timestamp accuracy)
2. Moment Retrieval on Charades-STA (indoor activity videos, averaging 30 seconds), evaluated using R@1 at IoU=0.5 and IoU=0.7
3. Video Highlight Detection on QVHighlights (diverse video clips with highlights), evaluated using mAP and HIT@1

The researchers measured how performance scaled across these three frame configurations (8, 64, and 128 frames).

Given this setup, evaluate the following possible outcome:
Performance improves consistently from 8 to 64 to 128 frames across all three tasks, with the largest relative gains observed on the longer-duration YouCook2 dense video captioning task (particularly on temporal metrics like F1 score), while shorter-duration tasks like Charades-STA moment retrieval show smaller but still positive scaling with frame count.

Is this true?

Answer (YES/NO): NO